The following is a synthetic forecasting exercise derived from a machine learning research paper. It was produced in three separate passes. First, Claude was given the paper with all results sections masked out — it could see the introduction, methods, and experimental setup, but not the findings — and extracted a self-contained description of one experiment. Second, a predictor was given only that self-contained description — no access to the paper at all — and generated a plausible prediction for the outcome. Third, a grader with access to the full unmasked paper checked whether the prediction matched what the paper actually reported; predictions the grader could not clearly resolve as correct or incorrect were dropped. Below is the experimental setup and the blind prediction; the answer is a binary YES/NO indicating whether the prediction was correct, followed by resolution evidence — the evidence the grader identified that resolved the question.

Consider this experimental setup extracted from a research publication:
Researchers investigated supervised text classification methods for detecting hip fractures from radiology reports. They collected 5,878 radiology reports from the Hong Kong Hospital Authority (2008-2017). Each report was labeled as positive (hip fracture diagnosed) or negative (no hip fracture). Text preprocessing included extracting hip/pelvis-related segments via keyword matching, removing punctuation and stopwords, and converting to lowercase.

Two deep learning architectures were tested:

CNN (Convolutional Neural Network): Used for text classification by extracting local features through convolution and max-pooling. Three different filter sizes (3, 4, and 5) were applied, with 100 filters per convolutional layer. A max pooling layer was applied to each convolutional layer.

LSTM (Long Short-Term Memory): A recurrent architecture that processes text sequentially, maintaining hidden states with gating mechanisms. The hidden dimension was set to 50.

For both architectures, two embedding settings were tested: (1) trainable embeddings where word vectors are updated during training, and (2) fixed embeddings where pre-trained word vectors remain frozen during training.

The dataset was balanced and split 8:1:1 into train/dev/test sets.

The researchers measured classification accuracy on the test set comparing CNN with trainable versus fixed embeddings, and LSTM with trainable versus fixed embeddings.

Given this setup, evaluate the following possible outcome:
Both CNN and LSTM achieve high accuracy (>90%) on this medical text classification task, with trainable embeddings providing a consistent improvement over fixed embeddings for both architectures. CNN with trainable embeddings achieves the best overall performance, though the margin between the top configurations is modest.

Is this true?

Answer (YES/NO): NO